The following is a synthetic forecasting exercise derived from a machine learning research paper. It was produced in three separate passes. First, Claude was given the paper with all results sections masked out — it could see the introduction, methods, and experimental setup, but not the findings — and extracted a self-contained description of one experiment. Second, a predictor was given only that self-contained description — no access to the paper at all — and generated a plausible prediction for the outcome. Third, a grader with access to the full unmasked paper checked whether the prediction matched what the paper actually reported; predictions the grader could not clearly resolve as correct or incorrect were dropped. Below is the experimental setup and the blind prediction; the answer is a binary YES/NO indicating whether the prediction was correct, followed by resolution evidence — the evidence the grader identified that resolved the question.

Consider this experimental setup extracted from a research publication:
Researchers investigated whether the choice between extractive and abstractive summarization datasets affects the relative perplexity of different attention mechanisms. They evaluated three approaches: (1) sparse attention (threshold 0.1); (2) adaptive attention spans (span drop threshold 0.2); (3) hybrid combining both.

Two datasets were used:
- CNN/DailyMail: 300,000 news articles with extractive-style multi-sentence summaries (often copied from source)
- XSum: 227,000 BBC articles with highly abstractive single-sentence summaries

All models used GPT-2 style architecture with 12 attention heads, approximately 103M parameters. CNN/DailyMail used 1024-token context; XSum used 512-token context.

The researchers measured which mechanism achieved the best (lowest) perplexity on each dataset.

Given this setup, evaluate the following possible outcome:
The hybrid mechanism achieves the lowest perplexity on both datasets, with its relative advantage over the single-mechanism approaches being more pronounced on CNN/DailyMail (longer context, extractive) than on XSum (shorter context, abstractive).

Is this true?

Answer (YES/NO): NO